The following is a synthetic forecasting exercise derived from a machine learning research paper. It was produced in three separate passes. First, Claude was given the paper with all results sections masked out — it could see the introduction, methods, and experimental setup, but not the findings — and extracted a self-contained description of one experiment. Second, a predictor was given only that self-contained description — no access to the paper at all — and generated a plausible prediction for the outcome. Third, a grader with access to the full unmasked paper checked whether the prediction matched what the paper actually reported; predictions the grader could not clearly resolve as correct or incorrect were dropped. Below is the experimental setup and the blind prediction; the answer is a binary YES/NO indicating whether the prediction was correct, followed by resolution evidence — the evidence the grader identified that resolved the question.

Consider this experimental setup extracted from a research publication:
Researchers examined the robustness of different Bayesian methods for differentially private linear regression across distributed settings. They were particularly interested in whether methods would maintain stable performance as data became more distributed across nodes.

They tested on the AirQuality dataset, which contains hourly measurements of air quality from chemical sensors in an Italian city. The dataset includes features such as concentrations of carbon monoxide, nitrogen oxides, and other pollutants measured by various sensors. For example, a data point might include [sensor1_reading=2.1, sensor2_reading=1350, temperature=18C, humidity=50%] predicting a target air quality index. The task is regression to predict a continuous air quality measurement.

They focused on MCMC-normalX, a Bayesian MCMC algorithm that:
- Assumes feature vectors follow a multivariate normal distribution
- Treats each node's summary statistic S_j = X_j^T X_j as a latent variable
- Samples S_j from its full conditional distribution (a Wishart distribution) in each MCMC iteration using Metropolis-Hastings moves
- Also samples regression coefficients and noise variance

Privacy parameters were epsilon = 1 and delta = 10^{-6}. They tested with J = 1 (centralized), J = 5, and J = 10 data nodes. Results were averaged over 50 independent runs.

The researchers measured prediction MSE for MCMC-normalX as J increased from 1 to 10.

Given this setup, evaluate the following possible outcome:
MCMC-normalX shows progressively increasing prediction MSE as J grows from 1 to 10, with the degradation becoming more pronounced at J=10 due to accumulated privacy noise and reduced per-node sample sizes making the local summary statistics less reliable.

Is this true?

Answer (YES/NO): YES